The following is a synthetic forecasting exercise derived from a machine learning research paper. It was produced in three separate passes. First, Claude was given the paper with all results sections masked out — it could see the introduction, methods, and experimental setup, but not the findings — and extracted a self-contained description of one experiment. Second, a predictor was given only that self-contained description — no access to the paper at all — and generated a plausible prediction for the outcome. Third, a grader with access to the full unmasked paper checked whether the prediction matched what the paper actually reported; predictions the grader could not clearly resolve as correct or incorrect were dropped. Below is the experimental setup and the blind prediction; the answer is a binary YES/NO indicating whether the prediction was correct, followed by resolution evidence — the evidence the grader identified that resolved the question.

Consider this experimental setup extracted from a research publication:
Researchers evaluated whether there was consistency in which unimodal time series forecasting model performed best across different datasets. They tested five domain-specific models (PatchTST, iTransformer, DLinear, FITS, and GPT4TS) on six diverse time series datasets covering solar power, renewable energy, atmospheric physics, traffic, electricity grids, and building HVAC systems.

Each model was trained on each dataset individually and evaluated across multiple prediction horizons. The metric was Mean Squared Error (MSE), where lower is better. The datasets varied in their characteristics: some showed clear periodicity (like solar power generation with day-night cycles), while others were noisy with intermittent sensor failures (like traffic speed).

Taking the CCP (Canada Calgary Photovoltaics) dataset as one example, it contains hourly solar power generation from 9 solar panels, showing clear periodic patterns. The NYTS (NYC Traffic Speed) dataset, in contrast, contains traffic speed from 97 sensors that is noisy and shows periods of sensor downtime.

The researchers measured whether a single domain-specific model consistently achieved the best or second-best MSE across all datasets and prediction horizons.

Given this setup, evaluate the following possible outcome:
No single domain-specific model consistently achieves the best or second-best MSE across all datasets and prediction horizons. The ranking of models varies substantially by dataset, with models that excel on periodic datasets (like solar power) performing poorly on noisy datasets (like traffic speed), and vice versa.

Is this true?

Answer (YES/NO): NO